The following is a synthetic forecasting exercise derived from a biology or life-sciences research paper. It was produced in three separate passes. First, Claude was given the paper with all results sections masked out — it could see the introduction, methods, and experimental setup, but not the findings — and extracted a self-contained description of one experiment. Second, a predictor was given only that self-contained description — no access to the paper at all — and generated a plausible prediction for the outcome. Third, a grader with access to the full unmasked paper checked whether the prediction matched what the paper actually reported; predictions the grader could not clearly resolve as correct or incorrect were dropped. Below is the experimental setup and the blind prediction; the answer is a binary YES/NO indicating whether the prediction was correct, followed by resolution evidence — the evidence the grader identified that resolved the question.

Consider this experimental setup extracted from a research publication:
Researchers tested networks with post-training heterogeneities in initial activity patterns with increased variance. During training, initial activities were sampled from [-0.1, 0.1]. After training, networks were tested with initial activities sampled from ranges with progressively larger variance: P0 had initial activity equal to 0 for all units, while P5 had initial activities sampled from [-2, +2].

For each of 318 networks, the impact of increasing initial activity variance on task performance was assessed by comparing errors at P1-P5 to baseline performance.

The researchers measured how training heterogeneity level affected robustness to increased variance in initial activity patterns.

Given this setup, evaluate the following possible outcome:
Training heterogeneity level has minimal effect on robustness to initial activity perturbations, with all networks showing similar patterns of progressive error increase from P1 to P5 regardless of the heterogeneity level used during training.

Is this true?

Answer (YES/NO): NO